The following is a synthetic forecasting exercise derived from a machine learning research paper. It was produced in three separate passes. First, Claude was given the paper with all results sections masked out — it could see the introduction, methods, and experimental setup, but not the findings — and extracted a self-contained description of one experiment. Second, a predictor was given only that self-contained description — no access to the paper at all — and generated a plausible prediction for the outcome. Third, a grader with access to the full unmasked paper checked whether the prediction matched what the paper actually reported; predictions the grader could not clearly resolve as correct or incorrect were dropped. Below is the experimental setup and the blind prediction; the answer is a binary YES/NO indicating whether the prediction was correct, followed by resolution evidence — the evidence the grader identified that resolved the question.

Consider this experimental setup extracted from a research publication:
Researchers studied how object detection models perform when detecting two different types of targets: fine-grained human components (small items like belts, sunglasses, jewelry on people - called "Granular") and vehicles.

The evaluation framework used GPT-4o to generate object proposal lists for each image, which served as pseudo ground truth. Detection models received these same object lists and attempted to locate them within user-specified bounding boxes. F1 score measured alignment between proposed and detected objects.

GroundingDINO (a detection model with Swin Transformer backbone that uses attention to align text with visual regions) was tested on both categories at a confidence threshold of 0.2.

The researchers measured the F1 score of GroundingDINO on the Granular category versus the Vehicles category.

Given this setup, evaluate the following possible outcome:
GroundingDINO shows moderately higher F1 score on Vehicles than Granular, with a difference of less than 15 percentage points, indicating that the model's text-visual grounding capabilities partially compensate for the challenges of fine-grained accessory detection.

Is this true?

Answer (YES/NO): NO